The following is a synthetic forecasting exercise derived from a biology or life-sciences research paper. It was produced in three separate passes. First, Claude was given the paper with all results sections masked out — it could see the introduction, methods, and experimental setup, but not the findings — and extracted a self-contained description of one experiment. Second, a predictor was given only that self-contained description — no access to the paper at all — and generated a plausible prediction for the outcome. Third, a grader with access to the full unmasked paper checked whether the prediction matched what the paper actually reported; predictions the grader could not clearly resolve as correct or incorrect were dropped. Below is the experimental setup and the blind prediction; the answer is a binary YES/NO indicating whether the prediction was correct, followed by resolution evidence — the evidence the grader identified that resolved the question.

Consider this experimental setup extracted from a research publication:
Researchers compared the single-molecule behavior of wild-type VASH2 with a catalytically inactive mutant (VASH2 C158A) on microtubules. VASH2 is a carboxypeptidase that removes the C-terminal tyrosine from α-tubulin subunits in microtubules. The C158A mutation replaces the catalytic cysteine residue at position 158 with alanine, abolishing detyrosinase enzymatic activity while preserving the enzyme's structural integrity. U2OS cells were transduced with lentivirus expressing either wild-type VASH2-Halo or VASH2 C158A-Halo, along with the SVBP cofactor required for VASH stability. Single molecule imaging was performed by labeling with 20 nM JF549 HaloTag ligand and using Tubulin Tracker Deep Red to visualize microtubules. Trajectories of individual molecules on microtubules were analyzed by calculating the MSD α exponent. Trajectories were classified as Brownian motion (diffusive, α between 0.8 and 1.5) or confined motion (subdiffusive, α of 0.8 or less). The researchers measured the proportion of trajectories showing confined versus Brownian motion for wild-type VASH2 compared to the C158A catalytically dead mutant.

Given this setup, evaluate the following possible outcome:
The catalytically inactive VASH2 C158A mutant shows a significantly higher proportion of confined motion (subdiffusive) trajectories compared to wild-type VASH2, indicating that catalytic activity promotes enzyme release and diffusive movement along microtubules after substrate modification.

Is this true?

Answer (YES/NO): NO